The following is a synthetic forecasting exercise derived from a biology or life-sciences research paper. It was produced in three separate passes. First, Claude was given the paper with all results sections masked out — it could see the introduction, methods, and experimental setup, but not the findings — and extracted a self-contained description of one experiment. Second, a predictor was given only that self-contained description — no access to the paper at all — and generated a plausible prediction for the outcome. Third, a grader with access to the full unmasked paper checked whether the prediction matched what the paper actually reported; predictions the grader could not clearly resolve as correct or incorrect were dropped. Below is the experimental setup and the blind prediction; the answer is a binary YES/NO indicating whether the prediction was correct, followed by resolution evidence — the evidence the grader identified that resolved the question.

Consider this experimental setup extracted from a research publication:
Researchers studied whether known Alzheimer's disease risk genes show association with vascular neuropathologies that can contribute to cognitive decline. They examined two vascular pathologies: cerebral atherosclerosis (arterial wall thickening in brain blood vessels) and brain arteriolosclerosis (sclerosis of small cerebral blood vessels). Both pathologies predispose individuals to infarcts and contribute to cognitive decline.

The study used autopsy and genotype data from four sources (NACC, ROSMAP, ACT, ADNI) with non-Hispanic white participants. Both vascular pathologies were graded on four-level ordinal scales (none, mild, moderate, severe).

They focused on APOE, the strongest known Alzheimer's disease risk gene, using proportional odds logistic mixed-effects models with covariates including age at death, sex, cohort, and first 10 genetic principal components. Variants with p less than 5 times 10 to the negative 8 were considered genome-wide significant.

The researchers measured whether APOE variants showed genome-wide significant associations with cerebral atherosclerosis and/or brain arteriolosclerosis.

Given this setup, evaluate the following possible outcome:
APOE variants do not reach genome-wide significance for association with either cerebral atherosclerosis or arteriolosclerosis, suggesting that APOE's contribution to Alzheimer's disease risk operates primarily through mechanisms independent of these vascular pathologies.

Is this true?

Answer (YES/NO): YES